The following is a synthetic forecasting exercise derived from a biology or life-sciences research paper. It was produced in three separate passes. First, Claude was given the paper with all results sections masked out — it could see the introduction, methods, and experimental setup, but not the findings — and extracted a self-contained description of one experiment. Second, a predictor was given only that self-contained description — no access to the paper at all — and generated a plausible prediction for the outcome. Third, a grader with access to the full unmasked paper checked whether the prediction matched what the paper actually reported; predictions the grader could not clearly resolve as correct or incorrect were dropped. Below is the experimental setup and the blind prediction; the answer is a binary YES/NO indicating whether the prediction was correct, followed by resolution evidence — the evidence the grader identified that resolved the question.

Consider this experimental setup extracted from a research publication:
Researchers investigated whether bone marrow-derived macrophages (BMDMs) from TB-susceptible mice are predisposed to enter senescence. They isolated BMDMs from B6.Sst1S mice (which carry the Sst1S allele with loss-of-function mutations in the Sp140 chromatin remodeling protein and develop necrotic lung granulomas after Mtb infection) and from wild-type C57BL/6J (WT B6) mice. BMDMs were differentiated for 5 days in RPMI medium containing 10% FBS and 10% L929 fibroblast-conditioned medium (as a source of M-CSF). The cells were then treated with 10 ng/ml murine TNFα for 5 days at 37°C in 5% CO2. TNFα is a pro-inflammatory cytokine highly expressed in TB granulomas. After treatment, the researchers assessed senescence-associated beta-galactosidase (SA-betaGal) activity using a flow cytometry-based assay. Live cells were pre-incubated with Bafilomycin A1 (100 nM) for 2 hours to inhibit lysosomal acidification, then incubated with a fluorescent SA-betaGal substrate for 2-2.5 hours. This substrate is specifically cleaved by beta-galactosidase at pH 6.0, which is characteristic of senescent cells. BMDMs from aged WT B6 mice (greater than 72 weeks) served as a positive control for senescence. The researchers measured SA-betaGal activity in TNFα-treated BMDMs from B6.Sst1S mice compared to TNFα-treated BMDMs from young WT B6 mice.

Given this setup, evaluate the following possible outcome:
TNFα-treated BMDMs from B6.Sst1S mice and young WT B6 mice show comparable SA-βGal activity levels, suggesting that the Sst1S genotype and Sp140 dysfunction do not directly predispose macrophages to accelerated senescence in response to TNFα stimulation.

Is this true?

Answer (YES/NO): NO